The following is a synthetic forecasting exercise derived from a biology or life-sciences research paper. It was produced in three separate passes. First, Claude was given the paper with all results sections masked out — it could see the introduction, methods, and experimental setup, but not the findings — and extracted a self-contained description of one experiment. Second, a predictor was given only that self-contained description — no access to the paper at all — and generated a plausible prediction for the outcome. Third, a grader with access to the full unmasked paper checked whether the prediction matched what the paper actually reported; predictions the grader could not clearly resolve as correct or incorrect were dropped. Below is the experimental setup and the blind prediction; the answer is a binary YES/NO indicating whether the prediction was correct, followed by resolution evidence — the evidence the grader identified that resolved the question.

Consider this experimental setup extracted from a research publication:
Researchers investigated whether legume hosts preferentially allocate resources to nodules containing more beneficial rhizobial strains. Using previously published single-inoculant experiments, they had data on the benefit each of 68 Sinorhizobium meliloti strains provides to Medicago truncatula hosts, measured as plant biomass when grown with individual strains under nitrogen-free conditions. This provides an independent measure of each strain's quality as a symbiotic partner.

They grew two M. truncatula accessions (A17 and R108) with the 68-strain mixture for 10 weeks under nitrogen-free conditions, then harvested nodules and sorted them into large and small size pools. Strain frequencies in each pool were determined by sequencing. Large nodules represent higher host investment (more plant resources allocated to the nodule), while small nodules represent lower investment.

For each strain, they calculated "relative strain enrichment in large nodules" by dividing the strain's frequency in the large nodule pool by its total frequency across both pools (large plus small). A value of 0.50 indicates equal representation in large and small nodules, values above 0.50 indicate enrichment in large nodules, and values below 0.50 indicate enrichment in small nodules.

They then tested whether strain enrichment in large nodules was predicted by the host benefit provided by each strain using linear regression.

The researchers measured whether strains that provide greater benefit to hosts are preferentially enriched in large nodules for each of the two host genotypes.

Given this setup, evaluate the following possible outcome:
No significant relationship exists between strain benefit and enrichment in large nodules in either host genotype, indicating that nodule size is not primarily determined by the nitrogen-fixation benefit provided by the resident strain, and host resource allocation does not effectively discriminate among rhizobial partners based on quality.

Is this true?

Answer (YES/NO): NO